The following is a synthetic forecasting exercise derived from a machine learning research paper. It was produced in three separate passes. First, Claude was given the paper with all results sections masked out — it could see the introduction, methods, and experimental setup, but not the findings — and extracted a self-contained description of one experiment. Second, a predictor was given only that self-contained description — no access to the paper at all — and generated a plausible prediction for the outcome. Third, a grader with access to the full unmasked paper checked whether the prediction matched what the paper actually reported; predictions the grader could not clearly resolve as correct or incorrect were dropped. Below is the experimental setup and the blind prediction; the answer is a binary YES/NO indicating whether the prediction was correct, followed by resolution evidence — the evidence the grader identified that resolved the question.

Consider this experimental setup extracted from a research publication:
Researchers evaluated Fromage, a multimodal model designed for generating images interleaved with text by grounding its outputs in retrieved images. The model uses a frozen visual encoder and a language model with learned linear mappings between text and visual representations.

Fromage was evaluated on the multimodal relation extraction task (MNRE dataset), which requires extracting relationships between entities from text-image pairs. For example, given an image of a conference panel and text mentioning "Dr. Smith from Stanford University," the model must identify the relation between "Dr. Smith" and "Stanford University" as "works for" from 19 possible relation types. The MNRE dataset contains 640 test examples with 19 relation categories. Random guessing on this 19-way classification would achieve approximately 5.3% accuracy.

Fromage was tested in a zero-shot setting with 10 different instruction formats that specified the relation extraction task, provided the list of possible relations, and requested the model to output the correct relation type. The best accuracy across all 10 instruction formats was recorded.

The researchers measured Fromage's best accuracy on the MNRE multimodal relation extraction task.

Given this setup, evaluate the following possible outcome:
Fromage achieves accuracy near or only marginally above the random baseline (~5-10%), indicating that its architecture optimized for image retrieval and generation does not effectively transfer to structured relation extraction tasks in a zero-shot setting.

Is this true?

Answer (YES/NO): NO